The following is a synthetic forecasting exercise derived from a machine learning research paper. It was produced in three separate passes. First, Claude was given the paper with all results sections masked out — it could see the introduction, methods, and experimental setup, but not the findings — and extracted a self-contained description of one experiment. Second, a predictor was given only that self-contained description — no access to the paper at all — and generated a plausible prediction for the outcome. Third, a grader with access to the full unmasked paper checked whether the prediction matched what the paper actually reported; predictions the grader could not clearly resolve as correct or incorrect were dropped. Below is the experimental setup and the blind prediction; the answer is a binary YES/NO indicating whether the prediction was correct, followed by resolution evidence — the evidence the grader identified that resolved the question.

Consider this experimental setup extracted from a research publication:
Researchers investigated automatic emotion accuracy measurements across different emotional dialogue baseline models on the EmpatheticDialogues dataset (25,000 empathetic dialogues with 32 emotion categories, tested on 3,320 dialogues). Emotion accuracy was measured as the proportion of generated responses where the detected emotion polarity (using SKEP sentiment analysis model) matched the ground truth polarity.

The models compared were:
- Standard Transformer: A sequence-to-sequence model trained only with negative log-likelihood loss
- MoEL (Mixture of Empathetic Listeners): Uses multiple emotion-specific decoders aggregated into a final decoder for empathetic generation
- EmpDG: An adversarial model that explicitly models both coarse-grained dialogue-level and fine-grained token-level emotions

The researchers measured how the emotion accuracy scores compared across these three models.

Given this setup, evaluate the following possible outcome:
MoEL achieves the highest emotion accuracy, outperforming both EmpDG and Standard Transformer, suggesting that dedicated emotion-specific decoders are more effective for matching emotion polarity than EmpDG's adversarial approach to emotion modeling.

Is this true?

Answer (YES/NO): NO